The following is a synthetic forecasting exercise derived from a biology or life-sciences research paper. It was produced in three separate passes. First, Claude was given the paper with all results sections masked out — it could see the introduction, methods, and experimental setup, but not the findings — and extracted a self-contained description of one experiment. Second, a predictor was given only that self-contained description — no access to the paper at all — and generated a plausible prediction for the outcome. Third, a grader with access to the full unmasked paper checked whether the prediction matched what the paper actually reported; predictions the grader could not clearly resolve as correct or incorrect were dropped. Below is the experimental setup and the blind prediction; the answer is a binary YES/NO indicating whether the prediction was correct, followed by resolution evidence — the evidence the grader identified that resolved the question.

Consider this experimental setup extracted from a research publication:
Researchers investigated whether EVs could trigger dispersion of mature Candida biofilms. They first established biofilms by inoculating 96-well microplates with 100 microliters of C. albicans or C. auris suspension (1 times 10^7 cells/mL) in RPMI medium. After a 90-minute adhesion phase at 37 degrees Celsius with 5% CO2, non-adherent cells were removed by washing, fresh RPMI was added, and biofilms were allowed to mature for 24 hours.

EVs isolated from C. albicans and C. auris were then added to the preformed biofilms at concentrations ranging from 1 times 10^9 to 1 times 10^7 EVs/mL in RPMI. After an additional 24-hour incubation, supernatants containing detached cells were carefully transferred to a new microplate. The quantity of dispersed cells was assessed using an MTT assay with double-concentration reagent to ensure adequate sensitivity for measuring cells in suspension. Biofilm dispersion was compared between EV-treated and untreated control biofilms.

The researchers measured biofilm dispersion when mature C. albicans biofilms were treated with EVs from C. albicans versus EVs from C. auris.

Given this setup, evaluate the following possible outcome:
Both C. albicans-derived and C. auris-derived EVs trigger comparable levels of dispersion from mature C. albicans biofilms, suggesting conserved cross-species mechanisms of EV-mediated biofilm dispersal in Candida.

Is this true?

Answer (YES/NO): YES